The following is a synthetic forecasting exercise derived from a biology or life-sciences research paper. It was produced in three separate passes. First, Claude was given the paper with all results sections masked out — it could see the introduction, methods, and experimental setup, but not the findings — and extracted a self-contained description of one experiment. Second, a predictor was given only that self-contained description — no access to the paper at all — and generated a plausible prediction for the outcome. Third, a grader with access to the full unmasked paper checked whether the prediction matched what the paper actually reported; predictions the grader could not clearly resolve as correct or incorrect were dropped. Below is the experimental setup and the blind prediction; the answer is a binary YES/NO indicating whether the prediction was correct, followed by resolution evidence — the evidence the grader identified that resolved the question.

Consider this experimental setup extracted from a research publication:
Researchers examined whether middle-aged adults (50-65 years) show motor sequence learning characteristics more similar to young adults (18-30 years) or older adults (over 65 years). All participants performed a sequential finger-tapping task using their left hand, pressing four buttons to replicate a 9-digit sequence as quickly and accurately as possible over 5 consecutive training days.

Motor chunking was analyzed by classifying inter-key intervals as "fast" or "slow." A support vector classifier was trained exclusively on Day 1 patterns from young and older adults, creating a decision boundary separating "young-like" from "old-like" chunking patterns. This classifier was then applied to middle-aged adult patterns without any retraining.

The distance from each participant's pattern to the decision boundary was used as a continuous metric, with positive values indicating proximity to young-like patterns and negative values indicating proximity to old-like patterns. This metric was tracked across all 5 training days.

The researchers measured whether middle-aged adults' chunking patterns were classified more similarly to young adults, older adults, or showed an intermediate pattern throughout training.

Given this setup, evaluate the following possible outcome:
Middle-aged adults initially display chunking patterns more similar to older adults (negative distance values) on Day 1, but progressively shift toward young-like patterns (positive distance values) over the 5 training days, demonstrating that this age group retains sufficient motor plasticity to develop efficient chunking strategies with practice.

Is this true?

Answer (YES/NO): NO